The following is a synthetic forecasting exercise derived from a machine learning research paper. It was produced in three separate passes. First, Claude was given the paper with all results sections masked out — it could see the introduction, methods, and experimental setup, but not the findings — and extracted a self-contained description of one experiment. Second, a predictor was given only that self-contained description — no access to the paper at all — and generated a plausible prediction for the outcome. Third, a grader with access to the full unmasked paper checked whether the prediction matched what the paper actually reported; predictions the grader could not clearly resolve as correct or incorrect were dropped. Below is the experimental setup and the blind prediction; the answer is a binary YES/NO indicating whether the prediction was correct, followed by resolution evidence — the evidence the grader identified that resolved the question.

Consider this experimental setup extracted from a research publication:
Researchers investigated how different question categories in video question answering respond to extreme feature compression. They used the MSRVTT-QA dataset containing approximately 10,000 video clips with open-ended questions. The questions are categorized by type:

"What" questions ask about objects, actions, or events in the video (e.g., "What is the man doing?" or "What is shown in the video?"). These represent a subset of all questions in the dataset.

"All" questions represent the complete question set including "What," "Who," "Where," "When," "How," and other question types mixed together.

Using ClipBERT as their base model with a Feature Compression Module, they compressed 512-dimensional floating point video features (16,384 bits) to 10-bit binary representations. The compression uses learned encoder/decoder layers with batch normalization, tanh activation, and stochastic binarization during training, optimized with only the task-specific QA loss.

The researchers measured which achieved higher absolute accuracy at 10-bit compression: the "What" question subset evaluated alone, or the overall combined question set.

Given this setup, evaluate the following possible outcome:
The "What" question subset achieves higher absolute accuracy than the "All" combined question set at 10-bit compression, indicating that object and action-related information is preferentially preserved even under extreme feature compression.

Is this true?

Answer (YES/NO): NO